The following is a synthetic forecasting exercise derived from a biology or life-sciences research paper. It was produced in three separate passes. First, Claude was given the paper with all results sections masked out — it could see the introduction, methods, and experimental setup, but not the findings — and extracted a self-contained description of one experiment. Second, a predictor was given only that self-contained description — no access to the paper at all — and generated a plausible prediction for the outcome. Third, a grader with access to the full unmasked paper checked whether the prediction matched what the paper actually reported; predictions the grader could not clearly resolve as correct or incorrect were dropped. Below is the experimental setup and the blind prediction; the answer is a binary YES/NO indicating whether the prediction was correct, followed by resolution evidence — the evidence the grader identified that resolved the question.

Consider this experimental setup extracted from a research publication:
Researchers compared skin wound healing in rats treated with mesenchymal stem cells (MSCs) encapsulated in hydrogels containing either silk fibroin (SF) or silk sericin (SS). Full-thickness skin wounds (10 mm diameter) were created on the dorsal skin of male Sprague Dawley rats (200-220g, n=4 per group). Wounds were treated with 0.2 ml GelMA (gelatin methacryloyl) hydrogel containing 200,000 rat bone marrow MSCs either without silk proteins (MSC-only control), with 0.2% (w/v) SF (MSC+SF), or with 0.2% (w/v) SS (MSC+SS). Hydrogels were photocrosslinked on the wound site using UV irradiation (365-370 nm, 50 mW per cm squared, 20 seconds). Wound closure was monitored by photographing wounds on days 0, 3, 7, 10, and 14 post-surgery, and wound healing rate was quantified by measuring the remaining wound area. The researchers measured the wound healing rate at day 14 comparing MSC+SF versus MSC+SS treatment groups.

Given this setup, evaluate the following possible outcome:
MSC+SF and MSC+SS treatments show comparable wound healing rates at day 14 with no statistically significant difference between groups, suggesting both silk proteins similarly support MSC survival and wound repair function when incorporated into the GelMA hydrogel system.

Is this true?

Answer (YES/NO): YES